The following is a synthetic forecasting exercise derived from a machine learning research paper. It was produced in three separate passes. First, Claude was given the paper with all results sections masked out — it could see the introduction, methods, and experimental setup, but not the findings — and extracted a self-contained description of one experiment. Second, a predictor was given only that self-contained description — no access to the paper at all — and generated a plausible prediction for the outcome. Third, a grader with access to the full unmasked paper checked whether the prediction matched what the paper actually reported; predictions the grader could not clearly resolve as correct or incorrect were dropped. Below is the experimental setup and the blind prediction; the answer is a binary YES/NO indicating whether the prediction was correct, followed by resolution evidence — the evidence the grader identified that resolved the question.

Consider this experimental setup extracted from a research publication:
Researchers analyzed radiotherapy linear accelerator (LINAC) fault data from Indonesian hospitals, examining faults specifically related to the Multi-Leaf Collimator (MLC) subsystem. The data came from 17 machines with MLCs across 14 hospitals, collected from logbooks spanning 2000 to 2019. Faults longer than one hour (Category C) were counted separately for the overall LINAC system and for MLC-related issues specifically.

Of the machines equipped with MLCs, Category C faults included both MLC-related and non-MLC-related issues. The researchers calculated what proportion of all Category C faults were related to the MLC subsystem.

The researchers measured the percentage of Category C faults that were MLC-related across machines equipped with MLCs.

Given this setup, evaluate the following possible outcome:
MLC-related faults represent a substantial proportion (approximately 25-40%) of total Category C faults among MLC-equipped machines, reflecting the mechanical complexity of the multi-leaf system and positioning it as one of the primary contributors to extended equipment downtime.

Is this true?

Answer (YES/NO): YES